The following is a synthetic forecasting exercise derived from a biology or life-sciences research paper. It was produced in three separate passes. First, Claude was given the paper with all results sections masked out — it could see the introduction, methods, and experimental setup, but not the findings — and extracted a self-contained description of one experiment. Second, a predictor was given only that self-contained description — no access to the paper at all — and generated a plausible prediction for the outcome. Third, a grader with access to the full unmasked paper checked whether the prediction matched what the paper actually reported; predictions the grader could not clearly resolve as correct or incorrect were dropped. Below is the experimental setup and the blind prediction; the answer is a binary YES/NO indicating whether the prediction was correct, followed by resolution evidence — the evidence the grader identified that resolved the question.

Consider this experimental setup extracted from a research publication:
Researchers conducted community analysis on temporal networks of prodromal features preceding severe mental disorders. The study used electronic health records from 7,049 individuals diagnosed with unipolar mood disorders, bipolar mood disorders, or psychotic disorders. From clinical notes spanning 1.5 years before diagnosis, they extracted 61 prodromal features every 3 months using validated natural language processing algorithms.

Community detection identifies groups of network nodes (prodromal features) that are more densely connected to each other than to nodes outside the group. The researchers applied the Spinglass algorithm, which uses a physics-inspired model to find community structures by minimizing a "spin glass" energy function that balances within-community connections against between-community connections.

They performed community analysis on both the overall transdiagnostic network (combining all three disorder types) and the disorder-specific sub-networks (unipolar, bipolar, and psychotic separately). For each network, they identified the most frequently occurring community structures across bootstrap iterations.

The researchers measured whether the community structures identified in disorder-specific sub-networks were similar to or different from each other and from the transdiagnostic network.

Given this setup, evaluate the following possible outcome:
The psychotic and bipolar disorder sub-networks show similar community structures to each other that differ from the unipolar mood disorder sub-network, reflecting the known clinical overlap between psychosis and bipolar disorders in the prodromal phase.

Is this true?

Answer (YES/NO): NO